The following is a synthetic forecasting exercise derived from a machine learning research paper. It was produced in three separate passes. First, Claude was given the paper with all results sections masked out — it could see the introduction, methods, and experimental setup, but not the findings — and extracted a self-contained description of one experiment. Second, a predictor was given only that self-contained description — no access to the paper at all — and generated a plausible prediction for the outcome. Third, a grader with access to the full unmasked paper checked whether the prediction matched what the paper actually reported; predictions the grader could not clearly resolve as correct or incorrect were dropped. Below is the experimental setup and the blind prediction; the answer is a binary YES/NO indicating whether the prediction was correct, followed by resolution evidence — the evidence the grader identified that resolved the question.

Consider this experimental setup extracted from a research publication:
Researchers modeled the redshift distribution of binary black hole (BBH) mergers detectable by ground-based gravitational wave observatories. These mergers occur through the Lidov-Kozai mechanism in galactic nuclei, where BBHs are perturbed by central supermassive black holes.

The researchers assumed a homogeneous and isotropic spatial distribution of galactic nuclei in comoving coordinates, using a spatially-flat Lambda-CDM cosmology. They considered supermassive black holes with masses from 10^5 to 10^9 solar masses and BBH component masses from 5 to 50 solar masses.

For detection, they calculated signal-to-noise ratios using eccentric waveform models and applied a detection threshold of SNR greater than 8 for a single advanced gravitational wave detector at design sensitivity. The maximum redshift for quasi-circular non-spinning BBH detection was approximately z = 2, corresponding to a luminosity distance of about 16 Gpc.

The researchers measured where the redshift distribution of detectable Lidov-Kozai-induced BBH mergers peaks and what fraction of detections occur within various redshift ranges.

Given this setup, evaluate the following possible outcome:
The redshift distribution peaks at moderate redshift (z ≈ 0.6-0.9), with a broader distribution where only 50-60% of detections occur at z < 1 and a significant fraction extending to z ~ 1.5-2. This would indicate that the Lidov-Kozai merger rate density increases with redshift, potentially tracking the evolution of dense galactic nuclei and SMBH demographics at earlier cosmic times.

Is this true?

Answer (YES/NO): NO